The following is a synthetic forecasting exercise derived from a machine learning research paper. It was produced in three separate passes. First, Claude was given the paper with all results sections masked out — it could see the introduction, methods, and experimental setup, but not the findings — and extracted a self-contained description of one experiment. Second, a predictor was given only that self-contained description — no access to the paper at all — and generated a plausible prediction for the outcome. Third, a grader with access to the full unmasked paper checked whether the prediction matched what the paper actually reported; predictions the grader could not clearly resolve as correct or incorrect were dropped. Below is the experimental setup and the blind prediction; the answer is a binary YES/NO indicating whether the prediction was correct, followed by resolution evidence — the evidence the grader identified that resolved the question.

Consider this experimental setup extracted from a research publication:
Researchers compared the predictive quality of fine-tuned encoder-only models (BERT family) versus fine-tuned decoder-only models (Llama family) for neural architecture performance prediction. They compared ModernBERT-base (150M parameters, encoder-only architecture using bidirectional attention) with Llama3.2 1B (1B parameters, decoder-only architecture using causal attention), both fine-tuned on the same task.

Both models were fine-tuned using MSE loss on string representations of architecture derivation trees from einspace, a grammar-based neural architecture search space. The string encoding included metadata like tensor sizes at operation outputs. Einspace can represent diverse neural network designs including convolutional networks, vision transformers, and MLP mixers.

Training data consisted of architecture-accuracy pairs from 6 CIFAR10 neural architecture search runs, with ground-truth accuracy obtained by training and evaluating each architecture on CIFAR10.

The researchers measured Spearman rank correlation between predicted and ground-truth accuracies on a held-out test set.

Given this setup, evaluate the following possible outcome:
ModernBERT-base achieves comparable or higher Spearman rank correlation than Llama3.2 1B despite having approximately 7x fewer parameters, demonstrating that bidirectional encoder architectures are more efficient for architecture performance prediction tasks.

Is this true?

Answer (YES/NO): YES